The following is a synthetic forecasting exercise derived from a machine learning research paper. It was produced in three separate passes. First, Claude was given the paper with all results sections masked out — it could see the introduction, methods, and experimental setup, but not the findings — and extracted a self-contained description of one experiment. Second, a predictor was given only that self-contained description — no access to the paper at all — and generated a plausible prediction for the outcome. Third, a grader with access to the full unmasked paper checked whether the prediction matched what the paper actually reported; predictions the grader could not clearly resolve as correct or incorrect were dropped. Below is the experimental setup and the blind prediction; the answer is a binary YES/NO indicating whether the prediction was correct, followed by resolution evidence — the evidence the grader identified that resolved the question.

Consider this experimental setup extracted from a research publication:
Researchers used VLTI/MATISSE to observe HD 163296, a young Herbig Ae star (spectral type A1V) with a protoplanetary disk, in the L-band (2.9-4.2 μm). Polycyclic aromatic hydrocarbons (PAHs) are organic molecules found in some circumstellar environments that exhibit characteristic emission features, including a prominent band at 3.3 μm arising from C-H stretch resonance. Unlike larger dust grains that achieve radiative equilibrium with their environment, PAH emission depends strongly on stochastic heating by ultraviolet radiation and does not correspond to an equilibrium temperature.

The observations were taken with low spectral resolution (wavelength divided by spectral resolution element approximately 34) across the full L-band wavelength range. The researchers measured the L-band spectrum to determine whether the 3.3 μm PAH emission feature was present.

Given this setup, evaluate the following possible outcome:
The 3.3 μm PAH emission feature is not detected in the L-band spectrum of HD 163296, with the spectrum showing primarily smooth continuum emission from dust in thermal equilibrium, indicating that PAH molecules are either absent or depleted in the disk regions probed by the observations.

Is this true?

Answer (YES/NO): YES